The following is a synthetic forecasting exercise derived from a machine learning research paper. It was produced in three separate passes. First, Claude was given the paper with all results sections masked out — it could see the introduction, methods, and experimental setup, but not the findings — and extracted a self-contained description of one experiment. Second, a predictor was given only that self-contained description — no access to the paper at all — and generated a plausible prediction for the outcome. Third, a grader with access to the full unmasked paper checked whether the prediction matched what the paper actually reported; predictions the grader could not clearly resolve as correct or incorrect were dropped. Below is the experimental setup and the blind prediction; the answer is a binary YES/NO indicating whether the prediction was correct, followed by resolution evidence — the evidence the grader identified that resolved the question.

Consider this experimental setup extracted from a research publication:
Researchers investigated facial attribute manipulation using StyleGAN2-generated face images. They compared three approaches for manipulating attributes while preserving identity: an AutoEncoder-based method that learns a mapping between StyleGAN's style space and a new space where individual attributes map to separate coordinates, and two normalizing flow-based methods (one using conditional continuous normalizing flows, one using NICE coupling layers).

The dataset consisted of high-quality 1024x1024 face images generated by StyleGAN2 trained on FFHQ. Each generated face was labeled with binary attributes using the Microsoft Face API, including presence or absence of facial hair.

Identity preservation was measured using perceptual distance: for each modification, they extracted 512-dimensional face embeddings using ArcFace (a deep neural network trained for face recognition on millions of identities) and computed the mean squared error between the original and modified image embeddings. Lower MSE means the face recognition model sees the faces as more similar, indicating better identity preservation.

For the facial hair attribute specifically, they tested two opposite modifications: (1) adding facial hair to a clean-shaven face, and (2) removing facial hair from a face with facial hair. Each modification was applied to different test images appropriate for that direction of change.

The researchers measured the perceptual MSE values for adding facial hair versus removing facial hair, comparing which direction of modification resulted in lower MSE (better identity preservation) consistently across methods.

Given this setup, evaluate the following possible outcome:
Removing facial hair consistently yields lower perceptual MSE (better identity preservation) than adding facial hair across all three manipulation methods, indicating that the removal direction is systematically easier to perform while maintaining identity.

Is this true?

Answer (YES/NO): NO